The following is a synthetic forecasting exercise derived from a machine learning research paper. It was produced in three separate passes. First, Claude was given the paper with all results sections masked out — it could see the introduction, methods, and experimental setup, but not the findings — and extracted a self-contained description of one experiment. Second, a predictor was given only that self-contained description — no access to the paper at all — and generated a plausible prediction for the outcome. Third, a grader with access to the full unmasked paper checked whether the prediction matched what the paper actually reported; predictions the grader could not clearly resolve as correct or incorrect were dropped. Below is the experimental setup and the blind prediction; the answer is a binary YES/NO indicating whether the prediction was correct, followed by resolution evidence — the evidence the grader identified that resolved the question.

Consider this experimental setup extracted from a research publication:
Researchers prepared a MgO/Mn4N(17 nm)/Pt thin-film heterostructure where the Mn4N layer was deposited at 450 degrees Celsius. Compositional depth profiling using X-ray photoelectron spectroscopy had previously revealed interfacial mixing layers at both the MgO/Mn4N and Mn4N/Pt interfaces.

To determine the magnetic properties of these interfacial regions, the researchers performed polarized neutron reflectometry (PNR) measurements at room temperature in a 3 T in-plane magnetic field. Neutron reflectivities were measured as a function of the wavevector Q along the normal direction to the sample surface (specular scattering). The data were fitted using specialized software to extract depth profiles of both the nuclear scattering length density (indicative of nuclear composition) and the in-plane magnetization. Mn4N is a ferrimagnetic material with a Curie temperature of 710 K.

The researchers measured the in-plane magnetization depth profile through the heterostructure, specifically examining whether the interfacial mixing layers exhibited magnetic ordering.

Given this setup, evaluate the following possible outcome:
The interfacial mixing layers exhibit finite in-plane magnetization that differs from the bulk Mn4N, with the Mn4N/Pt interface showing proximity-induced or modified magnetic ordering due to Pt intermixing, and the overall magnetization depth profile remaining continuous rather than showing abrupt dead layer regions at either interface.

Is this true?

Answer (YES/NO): NO